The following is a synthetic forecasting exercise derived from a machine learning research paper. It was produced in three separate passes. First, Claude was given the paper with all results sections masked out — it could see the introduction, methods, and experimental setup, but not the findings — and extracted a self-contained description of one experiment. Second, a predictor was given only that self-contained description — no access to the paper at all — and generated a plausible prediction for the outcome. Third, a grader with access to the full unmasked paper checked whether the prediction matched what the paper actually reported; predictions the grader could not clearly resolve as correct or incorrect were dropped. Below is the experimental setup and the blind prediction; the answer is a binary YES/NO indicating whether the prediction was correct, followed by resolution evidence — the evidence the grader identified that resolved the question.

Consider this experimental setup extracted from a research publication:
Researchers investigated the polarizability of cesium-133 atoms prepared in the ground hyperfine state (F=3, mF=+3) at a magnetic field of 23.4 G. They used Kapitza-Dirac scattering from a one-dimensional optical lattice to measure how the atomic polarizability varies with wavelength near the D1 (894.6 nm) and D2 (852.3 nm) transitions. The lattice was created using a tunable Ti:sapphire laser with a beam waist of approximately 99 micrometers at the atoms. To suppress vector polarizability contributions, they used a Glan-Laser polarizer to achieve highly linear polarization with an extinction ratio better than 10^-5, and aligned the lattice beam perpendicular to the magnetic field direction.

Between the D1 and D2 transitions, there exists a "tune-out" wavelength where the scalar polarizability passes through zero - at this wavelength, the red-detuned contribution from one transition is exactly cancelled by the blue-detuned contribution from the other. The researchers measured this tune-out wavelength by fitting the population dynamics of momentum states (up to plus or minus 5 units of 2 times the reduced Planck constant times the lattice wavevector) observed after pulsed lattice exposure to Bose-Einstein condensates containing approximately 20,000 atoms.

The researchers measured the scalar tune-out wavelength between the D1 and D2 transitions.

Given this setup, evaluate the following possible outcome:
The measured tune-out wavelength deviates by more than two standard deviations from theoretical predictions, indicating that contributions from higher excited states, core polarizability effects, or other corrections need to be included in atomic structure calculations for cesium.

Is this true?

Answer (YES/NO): NO